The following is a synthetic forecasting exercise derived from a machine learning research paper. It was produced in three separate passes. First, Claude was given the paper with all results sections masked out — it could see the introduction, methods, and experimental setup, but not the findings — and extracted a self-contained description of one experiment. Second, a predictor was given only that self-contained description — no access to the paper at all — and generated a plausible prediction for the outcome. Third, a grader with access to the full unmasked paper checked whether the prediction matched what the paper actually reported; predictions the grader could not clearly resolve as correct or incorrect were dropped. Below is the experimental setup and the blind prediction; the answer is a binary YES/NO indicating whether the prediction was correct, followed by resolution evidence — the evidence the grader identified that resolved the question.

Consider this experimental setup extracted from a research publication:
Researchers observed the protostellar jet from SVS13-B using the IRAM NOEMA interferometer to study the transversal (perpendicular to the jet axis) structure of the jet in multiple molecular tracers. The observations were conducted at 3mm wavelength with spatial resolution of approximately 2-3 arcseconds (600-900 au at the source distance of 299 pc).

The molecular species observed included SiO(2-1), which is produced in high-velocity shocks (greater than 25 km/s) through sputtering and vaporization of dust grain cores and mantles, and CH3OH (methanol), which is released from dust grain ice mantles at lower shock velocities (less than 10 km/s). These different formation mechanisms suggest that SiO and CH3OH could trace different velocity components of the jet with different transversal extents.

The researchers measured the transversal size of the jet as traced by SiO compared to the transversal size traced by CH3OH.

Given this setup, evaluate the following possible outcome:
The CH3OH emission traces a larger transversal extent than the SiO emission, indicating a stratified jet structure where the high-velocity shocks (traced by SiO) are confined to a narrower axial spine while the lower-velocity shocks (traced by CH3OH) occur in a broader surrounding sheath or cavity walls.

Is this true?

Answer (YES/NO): YES